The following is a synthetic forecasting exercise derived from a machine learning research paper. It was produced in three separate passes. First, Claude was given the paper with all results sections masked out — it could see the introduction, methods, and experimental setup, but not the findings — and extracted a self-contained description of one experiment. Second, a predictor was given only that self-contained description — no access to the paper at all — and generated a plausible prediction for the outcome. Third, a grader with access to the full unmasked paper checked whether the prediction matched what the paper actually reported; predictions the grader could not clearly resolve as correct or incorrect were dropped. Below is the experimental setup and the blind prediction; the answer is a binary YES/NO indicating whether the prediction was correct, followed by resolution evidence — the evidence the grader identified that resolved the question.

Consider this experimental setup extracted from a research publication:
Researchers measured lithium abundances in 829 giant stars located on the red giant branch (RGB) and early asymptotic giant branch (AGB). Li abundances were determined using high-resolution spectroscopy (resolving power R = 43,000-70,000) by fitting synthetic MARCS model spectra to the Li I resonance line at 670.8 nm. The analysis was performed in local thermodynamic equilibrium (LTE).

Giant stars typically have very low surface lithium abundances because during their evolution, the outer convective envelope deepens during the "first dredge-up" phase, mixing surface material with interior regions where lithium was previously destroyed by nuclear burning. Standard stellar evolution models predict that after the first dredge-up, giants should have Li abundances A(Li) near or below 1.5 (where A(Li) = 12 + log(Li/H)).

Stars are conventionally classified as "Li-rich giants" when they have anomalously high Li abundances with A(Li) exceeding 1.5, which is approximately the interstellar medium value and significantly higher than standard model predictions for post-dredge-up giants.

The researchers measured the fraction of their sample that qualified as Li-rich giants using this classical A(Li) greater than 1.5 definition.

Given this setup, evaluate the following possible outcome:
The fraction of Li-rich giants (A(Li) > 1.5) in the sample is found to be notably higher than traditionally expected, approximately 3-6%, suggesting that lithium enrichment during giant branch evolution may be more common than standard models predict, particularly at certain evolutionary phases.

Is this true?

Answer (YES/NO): NO